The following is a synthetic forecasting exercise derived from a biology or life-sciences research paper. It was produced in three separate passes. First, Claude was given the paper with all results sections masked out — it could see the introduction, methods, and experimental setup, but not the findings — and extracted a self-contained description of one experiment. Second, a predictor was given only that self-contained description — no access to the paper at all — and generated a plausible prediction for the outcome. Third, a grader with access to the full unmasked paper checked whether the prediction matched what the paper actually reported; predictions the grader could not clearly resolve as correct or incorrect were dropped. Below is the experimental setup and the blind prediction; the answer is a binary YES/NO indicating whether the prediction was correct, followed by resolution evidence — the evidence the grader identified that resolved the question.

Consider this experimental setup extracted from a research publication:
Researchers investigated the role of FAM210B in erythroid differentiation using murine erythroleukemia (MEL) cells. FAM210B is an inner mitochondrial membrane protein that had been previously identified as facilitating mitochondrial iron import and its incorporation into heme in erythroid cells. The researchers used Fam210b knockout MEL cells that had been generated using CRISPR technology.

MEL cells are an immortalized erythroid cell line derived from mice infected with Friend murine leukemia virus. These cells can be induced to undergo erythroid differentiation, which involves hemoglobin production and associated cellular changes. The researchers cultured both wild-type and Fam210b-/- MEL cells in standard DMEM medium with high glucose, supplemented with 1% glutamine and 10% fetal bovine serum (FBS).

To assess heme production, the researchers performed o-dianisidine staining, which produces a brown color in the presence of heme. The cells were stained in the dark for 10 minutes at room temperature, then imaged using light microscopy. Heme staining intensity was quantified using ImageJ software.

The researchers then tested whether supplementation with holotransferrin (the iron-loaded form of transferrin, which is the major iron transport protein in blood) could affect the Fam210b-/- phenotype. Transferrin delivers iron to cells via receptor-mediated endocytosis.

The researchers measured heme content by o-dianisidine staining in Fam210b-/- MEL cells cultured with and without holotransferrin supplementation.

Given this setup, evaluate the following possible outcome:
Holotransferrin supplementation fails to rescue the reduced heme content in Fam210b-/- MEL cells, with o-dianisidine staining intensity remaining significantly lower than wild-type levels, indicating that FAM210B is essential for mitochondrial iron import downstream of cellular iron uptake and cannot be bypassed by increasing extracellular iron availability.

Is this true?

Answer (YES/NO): NO